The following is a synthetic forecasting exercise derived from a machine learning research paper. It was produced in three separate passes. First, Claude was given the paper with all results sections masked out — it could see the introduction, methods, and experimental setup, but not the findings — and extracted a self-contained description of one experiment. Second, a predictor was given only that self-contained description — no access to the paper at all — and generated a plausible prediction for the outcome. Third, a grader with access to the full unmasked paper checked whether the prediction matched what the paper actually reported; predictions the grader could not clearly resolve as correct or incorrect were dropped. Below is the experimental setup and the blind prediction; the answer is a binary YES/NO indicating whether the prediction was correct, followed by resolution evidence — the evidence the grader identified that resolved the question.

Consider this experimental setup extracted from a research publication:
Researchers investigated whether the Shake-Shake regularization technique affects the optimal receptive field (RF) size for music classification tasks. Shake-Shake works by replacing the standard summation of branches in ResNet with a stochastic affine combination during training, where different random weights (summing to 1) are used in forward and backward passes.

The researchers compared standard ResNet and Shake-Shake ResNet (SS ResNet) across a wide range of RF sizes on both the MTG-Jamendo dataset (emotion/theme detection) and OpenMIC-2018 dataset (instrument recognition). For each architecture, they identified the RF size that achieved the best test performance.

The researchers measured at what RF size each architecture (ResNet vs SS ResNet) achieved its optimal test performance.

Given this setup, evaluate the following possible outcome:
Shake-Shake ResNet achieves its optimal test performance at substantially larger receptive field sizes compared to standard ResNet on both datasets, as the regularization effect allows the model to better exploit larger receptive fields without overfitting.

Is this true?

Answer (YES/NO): YES